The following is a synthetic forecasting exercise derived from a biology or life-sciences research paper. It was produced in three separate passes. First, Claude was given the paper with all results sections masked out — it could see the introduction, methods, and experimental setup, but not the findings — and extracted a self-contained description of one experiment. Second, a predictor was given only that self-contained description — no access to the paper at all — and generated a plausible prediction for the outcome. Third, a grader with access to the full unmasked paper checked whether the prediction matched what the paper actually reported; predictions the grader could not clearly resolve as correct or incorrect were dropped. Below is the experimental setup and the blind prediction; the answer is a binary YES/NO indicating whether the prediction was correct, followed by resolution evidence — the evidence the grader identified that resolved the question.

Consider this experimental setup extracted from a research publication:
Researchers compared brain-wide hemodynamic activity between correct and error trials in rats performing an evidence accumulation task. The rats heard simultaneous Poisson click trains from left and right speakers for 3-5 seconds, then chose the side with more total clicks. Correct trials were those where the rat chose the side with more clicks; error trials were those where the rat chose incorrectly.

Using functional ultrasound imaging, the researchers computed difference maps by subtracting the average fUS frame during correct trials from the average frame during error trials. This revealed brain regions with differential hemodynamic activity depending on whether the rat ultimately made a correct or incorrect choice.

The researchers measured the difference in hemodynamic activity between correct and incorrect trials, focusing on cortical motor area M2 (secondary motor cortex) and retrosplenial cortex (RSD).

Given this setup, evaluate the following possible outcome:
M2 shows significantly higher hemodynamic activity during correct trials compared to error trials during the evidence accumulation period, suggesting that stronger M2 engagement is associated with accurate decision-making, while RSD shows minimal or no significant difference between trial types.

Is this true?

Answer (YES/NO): NO